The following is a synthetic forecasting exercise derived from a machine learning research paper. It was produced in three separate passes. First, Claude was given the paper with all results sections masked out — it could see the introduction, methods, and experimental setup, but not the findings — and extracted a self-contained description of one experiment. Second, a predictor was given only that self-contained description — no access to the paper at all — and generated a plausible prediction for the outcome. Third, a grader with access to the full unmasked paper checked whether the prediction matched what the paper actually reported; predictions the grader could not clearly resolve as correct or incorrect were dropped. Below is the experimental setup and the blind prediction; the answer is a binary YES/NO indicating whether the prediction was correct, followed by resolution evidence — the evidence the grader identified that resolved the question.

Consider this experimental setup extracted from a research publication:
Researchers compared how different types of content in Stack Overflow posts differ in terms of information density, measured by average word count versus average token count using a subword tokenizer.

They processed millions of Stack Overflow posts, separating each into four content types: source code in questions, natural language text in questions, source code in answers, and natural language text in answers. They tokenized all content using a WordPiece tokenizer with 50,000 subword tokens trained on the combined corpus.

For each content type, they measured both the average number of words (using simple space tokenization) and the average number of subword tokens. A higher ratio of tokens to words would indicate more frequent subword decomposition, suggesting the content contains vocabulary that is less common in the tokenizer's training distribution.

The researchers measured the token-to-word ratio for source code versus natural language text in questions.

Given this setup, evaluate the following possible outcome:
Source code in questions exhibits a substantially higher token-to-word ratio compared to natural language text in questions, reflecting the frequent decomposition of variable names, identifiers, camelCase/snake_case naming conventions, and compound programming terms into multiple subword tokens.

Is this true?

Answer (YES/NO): YES